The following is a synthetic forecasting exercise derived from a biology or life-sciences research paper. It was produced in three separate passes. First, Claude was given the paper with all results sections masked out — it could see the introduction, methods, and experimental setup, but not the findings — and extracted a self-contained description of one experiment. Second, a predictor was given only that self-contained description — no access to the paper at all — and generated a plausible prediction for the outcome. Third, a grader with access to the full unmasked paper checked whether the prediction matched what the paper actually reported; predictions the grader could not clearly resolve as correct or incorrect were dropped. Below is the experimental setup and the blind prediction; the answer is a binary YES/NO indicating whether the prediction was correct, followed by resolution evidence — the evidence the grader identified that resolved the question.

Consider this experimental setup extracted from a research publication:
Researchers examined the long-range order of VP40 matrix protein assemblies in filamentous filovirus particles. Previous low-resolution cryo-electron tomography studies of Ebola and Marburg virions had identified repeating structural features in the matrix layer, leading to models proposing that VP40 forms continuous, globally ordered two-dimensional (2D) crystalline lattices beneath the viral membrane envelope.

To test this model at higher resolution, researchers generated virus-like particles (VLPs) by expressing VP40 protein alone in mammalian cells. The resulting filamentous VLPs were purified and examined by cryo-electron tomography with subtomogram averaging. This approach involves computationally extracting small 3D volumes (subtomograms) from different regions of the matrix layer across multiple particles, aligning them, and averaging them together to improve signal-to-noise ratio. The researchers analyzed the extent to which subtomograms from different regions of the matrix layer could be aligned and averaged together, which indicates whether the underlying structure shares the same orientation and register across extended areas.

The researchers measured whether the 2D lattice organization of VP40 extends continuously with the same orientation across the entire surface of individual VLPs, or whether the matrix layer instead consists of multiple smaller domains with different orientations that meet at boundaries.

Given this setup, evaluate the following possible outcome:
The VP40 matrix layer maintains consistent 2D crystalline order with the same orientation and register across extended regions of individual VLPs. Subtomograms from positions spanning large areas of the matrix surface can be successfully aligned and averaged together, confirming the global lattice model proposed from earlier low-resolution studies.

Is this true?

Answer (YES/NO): NO